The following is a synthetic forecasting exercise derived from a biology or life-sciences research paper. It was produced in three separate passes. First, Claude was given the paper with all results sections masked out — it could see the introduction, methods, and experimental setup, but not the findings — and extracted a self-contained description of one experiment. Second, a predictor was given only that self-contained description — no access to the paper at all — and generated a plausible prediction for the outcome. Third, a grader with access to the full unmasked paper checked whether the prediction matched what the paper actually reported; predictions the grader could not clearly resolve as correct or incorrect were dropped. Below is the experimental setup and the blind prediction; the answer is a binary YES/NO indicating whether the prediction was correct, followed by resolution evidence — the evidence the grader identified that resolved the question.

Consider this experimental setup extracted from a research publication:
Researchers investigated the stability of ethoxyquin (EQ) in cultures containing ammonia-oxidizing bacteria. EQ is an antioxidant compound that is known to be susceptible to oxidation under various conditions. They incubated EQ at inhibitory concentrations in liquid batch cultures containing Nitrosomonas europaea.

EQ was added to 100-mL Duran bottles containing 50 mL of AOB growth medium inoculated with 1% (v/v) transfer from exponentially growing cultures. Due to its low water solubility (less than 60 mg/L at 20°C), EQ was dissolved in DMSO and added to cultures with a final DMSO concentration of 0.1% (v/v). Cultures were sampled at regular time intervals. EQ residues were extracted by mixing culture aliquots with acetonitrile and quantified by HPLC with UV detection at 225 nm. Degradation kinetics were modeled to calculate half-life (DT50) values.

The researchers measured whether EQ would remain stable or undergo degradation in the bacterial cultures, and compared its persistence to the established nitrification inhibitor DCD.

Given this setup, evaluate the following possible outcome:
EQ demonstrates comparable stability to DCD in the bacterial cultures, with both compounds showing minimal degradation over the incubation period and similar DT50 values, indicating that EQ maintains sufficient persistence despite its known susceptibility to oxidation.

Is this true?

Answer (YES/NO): NO